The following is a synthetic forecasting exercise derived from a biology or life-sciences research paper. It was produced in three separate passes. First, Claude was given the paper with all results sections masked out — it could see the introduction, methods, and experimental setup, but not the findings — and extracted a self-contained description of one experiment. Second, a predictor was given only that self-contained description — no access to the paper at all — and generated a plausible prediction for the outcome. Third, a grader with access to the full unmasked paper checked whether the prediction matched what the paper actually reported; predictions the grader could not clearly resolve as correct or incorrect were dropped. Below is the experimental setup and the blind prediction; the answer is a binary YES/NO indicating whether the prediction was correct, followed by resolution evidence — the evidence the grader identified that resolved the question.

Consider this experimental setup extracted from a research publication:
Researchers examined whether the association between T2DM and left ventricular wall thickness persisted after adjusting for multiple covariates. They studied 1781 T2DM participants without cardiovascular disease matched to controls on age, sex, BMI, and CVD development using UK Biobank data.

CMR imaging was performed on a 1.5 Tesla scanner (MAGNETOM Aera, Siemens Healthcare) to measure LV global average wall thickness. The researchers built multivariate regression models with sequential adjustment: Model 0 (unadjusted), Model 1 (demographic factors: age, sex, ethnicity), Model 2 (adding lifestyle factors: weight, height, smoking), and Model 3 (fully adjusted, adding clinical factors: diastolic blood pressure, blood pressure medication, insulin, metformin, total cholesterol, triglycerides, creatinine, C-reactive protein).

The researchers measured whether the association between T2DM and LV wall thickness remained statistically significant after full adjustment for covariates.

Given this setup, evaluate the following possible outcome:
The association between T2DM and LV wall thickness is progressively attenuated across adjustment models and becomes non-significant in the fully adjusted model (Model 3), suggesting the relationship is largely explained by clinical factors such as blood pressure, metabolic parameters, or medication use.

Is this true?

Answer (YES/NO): NO